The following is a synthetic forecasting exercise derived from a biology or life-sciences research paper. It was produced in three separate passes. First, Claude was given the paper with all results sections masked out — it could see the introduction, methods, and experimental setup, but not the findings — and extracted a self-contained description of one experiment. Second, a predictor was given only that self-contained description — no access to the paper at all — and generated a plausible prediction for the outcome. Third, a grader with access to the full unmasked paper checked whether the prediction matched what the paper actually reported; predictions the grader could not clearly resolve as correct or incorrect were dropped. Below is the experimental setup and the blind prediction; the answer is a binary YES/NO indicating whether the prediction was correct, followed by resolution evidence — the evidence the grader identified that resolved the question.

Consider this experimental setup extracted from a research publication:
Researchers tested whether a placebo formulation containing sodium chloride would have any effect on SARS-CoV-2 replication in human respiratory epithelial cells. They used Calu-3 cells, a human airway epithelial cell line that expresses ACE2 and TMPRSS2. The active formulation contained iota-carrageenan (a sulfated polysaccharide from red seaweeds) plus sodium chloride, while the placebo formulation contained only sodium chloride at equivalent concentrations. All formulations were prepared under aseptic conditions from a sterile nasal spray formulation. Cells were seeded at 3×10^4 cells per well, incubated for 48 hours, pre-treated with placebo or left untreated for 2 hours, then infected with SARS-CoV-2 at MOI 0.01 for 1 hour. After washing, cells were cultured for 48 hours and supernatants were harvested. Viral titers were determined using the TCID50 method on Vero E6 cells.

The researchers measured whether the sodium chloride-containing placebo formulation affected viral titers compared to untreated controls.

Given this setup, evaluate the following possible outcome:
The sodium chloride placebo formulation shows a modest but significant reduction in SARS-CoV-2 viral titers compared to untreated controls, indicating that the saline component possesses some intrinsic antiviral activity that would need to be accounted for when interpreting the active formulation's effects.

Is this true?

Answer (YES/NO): NO